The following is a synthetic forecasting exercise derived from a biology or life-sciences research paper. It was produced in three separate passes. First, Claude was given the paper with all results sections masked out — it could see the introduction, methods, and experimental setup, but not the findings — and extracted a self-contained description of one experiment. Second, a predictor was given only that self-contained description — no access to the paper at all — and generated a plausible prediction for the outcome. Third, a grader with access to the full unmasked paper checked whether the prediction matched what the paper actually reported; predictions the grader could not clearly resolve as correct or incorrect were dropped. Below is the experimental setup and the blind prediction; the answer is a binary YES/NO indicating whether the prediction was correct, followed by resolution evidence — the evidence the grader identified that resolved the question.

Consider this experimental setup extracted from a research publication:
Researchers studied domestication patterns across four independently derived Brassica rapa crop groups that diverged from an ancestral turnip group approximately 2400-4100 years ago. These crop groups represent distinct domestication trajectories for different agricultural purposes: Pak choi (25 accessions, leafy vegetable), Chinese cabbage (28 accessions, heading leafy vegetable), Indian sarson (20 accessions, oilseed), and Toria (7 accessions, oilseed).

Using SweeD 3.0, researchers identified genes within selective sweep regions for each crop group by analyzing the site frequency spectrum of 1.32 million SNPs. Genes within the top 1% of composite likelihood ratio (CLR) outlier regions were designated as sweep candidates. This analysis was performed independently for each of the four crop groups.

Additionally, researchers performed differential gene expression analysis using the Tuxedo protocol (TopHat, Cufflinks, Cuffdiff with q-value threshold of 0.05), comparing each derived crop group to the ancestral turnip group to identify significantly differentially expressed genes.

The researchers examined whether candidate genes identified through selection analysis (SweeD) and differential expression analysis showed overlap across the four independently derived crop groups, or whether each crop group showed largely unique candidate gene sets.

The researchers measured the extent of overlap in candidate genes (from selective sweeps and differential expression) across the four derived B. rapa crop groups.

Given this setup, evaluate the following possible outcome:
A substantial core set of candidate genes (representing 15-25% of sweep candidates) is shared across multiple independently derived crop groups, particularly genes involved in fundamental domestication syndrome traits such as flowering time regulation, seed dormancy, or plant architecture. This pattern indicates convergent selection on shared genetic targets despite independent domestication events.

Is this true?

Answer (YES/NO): NO